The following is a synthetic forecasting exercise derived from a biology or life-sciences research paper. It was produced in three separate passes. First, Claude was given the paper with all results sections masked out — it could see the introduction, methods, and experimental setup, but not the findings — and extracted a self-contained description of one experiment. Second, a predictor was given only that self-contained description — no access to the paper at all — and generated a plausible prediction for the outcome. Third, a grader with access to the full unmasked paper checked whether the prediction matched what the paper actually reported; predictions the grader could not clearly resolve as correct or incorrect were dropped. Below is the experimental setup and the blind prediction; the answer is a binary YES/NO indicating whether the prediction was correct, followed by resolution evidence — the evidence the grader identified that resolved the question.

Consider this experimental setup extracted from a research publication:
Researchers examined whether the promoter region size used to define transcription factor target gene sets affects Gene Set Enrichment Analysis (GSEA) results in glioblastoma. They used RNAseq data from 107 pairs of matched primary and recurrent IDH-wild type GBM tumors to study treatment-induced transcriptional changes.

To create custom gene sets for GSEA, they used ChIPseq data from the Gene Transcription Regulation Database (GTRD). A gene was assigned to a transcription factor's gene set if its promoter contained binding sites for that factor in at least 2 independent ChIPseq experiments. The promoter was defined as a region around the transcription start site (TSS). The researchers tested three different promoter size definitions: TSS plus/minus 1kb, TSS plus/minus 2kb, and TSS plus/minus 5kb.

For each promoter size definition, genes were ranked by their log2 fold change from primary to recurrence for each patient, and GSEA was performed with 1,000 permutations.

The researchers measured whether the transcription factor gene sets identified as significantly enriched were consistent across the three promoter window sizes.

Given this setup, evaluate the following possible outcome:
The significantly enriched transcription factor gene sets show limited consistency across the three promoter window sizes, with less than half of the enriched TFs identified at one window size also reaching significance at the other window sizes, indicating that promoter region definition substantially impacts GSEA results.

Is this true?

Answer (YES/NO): NO